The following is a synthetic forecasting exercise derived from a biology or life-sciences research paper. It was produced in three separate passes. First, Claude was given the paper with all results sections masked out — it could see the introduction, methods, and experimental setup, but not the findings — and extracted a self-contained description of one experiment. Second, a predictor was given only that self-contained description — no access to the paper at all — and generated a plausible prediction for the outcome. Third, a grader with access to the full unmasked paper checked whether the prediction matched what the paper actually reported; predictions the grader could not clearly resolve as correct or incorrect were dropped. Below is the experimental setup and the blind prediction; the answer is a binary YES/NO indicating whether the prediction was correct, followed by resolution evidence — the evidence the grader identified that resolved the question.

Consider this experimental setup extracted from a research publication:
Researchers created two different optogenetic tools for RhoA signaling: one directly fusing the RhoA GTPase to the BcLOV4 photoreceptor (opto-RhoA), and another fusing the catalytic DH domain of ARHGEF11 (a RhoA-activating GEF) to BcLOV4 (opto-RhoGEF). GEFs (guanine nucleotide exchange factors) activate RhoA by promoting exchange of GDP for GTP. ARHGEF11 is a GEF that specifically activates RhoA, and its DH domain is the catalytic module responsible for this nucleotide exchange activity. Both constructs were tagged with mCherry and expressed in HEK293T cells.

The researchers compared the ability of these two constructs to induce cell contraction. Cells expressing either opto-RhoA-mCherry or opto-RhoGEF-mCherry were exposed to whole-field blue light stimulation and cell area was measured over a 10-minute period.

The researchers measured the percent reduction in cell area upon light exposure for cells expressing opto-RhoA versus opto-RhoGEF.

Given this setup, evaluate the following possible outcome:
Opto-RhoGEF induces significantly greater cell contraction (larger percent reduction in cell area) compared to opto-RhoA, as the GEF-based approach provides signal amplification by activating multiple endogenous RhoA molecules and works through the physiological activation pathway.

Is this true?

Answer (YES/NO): NO